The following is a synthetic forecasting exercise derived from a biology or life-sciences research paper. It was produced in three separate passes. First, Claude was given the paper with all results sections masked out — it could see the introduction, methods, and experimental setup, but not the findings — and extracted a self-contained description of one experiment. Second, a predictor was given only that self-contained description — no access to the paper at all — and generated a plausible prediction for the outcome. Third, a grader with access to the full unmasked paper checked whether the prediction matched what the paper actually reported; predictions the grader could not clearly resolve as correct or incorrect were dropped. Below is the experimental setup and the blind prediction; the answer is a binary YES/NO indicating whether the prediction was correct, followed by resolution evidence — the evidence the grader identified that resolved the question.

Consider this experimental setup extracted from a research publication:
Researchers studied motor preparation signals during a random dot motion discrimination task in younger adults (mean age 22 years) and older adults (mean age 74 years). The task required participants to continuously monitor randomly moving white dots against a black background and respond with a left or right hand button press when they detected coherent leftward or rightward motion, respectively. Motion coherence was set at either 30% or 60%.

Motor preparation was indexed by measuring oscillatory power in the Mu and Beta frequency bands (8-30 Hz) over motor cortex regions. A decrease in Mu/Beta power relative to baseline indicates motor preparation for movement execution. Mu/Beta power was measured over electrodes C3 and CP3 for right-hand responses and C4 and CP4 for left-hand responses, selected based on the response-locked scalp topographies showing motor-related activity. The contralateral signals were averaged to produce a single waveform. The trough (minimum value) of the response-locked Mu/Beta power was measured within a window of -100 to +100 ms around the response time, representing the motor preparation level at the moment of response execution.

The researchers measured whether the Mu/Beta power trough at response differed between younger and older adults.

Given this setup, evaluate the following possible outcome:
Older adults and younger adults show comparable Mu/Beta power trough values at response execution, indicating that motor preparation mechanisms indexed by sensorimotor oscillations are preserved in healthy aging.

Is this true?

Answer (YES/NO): YES